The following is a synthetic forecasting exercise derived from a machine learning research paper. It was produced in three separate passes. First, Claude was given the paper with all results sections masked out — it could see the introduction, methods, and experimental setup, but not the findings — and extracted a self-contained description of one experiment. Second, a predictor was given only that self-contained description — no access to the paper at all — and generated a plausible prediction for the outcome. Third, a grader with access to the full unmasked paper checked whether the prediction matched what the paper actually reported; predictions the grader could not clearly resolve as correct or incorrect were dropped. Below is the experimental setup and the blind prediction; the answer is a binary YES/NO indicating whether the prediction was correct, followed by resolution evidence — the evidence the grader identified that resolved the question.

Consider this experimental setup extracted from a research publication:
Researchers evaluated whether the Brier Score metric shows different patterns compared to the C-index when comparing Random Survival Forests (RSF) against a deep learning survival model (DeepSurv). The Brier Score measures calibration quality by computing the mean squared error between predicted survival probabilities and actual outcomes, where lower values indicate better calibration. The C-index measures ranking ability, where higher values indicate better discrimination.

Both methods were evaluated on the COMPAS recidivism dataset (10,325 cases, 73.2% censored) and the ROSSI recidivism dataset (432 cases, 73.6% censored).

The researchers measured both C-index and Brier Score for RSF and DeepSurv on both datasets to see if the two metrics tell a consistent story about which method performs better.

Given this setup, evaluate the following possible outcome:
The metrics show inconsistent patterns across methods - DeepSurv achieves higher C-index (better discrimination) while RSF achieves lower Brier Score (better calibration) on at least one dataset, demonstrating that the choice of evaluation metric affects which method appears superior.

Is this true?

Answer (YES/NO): NO